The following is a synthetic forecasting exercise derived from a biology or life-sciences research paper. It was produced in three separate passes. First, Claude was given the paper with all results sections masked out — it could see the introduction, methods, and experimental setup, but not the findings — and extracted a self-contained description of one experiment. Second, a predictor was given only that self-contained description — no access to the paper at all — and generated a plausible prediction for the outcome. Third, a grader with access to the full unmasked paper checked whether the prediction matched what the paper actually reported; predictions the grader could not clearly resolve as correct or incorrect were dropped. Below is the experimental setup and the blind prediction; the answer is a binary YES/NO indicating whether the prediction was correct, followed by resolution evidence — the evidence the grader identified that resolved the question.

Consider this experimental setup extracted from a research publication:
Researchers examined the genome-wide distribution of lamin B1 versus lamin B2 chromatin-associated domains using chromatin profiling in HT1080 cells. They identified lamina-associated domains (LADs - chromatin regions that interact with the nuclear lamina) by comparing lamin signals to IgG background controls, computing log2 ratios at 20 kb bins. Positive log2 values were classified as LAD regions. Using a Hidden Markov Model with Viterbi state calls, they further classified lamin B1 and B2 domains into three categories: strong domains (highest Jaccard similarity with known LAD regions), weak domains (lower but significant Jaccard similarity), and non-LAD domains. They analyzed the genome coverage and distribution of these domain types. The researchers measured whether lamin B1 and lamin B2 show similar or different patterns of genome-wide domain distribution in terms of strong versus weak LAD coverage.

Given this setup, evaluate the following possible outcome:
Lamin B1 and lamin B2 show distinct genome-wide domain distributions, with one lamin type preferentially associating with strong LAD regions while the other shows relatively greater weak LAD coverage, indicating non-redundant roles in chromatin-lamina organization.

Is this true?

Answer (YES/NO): NO